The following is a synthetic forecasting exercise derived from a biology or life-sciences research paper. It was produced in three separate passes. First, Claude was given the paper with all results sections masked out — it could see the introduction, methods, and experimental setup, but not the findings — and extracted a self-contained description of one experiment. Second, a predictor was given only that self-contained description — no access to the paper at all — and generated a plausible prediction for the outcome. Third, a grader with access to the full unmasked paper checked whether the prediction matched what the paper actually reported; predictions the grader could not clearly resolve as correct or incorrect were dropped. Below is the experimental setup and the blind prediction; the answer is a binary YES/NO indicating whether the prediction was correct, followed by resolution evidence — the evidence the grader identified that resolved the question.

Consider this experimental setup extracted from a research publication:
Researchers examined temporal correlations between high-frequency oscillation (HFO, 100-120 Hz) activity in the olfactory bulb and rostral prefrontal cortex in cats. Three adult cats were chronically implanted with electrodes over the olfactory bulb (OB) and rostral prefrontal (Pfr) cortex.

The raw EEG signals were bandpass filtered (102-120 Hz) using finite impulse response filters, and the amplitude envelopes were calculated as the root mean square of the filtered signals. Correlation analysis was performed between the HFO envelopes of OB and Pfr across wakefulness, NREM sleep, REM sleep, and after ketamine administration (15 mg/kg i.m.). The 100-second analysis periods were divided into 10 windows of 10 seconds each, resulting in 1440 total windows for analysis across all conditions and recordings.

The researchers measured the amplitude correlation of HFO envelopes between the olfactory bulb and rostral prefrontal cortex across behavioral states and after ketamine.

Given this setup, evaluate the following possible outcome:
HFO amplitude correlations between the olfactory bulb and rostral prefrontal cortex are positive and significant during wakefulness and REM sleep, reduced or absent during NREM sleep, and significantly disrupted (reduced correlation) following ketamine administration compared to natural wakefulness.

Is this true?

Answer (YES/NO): NO